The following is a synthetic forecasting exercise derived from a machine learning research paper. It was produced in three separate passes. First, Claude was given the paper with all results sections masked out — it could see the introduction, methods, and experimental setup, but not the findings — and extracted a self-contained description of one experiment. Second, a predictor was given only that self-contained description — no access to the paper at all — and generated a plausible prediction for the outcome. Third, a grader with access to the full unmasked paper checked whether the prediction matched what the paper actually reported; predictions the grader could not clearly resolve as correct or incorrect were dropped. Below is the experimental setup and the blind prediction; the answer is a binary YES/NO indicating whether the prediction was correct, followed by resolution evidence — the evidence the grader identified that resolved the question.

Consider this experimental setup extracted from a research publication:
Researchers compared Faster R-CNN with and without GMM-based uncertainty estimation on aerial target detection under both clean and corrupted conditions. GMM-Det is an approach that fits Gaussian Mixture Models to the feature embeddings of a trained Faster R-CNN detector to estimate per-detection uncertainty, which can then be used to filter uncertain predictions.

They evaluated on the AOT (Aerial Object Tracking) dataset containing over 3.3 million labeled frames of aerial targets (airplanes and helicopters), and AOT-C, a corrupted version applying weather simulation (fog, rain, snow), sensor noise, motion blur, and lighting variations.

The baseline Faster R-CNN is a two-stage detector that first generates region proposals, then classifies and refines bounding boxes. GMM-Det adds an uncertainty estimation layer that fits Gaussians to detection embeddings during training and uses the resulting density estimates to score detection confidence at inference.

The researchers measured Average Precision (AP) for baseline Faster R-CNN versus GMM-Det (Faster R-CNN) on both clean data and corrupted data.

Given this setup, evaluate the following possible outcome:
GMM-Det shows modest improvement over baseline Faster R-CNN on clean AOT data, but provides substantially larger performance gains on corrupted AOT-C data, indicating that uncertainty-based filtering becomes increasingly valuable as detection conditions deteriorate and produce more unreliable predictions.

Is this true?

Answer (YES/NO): NO